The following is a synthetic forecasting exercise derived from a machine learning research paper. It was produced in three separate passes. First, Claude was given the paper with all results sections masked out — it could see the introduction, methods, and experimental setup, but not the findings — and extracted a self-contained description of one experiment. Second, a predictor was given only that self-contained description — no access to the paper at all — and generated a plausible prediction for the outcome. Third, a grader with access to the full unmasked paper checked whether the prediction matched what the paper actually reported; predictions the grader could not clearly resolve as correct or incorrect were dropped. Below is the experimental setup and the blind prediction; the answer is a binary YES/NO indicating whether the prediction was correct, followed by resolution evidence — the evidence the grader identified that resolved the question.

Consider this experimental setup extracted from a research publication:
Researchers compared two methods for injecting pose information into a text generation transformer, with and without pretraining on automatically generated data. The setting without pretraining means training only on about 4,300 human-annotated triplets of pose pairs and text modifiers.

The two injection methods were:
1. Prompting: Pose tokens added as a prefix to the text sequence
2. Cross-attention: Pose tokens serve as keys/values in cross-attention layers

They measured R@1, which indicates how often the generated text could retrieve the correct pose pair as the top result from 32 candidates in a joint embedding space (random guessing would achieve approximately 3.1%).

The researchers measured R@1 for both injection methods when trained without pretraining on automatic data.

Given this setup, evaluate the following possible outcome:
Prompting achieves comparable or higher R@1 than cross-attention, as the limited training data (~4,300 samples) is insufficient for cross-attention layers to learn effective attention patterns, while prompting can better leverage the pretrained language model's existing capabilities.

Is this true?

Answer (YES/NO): NO